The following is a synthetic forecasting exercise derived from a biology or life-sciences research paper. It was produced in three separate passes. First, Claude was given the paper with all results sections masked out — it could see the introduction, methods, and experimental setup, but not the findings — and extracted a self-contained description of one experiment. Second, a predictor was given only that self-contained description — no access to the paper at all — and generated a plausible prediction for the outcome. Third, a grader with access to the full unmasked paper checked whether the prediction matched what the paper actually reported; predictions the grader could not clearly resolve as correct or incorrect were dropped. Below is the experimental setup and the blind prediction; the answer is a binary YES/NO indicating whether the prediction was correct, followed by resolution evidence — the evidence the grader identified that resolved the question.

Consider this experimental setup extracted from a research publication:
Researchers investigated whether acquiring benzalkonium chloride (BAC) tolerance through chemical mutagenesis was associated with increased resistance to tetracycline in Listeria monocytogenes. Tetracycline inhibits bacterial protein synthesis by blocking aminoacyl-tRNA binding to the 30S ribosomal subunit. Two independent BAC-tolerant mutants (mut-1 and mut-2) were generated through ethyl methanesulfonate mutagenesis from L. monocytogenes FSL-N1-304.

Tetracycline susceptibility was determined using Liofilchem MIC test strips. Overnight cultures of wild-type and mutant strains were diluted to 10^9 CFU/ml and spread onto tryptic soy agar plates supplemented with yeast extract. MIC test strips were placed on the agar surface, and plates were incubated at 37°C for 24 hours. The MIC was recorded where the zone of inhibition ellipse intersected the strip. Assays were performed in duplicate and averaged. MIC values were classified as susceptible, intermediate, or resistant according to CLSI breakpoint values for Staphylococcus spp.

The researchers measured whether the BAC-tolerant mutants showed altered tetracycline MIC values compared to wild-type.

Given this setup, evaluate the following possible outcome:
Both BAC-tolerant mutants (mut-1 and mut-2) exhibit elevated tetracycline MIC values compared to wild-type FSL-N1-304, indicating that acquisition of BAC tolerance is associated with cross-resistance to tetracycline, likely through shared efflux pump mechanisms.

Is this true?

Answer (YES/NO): NO